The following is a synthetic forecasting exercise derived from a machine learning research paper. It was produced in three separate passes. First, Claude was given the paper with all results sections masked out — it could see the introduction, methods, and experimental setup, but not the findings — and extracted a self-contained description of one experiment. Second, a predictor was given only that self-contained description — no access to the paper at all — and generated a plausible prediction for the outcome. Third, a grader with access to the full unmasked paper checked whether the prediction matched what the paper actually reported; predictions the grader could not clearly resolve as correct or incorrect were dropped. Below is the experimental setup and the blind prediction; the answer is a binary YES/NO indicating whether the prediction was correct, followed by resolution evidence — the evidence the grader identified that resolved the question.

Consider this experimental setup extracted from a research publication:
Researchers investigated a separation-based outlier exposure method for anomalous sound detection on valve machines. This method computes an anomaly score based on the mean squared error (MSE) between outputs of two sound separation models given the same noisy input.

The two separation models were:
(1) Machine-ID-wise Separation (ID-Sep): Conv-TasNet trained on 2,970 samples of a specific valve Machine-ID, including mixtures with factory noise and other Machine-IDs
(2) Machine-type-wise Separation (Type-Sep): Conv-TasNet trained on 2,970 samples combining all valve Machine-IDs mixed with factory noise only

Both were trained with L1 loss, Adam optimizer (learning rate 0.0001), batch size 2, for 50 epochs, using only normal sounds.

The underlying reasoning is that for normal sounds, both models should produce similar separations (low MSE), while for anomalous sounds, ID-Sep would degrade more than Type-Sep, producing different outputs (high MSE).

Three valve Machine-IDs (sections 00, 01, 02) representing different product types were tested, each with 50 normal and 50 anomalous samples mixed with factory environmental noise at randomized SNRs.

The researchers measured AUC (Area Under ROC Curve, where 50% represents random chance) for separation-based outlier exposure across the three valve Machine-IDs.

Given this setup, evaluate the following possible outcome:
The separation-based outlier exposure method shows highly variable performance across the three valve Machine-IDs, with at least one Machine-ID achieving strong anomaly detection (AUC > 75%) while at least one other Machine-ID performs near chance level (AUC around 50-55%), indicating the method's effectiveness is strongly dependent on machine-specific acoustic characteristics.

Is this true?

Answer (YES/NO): NO